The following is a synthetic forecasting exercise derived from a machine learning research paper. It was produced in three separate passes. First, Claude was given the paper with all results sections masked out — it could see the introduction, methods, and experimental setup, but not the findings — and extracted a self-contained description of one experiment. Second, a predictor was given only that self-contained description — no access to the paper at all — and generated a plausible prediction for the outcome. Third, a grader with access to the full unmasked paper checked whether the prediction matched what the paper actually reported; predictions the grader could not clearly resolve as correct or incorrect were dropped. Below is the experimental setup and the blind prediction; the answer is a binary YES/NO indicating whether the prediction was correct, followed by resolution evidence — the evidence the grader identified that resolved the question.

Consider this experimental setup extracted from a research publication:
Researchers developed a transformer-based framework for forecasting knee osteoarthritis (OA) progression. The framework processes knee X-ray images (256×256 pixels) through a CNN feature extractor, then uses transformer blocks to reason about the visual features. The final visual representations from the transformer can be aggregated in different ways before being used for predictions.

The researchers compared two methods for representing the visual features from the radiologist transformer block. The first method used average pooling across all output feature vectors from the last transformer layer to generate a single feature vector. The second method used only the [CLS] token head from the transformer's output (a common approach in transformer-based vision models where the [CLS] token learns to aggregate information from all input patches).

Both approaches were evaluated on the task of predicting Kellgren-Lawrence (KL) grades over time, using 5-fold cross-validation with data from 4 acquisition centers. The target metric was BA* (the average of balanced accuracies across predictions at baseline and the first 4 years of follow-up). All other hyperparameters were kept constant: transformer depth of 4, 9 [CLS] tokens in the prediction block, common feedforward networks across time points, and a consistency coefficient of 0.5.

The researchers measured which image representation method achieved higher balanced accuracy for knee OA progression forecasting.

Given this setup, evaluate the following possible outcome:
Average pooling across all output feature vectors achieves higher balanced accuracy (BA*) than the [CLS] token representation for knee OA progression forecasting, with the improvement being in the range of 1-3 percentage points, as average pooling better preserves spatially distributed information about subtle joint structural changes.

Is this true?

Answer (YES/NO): YES